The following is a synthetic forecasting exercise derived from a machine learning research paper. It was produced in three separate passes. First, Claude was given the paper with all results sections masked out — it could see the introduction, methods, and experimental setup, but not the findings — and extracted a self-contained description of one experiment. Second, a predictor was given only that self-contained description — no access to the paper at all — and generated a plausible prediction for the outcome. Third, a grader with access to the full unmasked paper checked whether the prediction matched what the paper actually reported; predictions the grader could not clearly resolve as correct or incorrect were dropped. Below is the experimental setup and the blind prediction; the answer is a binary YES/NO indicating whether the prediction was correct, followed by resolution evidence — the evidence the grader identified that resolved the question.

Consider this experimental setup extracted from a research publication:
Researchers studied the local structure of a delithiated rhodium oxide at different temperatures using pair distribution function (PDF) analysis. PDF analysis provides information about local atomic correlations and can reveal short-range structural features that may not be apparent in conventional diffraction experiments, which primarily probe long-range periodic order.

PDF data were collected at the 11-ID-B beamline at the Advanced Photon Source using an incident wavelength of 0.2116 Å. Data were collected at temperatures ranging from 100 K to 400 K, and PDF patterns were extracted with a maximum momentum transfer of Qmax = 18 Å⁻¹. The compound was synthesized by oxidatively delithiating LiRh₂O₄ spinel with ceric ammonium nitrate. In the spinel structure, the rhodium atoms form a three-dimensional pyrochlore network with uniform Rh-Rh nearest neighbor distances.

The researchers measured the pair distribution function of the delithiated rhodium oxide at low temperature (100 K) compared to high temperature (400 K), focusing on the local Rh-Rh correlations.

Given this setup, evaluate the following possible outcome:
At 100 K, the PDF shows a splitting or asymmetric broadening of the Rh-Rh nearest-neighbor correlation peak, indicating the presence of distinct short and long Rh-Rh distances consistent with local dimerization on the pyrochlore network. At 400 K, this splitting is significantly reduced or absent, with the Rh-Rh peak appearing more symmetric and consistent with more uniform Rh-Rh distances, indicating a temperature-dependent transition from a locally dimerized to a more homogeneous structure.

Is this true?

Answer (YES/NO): YES